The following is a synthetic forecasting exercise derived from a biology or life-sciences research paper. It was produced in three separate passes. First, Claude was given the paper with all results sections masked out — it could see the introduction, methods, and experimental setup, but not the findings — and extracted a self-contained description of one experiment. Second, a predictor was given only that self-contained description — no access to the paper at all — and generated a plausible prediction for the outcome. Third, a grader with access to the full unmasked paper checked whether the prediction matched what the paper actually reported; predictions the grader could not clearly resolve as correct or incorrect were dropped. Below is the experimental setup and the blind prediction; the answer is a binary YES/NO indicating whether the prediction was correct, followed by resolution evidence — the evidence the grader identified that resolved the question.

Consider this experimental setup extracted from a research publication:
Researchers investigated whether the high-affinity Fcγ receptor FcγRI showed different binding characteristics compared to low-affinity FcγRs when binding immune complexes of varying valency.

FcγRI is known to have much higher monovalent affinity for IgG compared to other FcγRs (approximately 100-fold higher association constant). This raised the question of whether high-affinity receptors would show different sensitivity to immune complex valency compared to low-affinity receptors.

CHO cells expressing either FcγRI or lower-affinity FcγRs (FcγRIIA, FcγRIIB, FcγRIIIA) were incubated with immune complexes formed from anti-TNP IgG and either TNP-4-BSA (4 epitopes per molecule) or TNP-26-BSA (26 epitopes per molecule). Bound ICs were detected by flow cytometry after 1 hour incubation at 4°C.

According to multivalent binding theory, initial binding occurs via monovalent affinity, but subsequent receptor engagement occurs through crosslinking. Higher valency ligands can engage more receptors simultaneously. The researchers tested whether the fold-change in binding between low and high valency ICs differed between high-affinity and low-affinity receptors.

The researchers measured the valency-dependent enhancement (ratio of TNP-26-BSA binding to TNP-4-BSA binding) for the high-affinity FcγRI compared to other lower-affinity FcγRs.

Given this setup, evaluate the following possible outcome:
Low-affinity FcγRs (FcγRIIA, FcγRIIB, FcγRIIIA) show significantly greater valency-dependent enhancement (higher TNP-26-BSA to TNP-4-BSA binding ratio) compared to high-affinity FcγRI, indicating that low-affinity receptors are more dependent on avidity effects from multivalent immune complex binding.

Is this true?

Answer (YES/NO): YES